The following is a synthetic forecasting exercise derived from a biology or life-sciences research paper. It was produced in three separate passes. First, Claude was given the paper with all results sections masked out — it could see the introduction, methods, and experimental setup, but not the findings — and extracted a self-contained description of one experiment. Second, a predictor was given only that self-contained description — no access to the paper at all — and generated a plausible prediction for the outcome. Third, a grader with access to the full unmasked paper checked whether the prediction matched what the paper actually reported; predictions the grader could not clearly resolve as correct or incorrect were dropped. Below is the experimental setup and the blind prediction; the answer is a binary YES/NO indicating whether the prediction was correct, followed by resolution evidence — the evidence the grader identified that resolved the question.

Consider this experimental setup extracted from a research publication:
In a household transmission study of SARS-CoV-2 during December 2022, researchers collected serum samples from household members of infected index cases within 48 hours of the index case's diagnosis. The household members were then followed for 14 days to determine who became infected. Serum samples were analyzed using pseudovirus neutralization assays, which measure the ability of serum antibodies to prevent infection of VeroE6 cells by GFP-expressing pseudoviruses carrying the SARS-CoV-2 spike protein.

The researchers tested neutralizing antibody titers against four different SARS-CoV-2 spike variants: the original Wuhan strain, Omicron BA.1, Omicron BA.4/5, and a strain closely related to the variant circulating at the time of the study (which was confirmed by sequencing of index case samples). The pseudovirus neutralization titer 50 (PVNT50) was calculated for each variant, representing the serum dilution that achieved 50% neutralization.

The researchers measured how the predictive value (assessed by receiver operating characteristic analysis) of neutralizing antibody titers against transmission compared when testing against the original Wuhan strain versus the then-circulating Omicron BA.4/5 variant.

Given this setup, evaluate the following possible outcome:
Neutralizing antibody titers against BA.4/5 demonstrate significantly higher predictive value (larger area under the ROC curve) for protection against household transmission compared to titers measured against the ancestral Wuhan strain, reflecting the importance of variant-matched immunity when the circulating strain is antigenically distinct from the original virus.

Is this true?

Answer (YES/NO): YES